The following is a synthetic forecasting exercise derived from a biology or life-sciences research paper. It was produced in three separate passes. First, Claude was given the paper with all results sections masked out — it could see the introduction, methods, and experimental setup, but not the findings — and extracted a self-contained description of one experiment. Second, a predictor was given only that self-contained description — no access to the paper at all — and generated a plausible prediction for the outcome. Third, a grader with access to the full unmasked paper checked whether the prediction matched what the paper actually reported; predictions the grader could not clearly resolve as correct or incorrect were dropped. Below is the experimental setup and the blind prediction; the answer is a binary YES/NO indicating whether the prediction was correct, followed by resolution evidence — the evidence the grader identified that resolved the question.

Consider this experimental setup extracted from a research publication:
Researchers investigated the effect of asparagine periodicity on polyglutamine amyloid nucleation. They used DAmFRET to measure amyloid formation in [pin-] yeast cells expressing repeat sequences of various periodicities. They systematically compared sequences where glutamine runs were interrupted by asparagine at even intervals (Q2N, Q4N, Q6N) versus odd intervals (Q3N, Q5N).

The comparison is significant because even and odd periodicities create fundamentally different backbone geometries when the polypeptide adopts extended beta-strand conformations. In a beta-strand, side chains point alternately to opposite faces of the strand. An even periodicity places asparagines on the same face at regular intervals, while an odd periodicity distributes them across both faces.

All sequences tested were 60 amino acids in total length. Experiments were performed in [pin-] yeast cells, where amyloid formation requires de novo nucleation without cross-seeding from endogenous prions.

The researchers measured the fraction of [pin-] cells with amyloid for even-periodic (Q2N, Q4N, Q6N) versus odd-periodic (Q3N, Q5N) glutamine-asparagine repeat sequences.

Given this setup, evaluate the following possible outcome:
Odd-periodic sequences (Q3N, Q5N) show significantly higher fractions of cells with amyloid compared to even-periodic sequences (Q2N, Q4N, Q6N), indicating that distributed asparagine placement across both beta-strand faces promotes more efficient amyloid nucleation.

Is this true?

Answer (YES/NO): NO